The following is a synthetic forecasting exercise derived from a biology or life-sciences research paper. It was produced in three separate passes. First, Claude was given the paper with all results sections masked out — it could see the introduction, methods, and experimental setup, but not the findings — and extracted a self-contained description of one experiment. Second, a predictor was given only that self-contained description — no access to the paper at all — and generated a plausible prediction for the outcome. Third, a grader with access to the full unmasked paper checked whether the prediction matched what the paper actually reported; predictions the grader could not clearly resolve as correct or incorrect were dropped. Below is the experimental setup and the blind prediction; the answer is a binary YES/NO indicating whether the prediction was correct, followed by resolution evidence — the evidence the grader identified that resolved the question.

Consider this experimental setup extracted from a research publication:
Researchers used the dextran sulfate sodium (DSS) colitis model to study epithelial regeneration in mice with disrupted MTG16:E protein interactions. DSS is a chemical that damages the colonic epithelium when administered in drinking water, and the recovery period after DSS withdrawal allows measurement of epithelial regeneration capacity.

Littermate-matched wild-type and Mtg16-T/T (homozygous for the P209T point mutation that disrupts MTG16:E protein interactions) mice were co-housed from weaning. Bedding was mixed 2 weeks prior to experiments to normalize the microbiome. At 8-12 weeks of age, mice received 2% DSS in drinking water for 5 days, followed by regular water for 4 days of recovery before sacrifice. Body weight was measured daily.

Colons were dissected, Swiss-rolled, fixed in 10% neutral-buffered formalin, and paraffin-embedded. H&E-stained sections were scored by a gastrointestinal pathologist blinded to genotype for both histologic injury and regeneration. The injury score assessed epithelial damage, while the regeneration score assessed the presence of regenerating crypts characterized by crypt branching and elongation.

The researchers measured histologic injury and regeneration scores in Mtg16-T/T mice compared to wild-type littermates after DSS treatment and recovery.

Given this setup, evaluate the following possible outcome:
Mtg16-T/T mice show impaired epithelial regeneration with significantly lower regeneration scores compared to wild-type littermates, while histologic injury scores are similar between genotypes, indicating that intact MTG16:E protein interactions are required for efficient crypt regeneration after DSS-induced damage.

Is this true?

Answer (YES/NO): NO